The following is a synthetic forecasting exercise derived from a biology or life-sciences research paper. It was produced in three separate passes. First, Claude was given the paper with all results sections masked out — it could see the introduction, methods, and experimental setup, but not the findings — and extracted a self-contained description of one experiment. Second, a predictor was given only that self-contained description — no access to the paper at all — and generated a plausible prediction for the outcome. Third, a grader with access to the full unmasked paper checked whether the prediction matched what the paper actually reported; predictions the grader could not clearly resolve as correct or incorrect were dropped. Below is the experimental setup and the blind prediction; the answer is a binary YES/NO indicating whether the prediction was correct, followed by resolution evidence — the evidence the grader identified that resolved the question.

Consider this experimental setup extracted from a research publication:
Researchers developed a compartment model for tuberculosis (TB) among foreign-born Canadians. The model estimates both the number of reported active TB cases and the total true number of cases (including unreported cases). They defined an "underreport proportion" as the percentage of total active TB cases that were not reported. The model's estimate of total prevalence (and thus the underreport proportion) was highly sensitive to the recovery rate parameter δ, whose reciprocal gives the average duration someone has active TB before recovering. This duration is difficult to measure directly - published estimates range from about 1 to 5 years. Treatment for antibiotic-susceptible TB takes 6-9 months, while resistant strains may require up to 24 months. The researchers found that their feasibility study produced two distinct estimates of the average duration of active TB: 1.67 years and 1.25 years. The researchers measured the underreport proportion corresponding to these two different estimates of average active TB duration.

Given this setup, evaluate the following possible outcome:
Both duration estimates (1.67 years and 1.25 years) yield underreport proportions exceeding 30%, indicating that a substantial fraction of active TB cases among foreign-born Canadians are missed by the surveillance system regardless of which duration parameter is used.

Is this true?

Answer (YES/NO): NO